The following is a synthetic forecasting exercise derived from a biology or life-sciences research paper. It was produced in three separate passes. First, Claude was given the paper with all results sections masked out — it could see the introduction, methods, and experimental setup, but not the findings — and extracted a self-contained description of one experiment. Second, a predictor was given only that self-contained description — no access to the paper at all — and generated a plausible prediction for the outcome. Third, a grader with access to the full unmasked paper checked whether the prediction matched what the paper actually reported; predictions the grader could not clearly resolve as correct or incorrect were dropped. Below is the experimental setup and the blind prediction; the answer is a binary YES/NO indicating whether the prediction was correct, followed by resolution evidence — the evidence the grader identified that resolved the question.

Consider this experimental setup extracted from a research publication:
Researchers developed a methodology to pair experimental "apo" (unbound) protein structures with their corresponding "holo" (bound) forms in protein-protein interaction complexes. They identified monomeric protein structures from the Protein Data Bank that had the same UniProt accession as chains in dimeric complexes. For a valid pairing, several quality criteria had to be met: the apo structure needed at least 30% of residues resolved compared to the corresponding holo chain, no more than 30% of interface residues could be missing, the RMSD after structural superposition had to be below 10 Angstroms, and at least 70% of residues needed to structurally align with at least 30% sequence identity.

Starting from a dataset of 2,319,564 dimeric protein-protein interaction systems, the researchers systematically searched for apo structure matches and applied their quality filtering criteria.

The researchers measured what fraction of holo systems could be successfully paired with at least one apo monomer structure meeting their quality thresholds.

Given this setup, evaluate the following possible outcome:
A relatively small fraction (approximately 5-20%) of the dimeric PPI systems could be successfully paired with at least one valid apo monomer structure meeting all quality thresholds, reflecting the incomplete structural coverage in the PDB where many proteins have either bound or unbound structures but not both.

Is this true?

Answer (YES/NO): YES